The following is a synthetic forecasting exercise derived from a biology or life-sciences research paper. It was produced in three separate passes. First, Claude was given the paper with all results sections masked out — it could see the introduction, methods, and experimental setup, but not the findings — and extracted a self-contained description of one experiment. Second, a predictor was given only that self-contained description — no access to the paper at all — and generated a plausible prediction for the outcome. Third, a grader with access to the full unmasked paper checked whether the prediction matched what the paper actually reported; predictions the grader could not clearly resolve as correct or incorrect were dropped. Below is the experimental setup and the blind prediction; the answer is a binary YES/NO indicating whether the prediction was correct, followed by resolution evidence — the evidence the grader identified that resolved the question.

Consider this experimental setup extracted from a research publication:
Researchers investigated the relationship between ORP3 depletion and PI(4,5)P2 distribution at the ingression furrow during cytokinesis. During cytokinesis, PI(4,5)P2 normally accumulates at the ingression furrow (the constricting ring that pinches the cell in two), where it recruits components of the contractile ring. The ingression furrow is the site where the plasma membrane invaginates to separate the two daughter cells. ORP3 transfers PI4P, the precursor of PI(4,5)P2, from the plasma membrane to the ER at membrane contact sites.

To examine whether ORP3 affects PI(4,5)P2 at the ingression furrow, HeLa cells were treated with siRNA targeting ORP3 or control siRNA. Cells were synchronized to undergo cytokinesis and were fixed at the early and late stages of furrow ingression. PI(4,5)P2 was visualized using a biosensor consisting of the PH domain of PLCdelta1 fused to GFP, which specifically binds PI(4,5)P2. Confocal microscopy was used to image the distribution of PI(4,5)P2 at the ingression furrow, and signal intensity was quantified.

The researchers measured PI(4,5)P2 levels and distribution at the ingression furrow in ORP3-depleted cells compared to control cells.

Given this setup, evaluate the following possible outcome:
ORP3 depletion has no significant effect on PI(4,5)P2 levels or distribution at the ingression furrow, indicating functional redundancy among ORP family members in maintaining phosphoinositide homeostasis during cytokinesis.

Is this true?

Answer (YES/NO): NO